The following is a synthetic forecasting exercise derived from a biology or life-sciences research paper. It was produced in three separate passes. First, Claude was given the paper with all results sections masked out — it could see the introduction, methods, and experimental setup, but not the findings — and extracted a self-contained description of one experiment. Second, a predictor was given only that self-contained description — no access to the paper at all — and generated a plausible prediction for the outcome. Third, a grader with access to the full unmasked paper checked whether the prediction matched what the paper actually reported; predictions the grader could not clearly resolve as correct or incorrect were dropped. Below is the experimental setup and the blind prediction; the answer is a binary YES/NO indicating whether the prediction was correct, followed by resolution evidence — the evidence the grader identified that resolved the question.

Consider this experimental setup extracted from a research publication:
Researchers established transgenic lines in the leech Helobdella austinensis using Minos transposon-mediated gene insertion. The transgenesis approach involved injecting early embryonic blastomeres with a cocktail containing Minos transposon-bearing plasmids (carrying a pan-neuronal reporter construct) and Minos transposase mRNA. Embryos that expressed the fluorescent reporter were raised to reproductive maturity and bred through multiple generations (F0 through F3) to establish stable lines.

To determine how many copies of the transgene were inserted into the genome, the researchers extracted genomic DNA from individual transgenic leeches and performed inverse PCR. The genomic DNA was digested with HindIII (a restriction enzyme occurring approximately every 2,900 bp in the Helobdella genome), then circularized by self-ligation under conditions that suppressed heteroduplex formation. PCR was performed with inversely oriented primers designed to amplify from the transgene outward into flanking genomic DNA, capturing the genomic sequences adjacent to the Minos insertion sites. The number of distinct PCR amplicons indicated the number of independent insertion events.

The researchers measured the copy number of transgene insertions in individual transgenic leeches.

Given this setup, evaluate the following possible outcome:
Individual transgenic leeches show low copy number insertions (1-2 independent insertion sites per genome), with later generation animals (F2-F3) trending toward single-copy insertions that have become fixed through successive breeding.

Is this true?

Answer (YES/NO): YES